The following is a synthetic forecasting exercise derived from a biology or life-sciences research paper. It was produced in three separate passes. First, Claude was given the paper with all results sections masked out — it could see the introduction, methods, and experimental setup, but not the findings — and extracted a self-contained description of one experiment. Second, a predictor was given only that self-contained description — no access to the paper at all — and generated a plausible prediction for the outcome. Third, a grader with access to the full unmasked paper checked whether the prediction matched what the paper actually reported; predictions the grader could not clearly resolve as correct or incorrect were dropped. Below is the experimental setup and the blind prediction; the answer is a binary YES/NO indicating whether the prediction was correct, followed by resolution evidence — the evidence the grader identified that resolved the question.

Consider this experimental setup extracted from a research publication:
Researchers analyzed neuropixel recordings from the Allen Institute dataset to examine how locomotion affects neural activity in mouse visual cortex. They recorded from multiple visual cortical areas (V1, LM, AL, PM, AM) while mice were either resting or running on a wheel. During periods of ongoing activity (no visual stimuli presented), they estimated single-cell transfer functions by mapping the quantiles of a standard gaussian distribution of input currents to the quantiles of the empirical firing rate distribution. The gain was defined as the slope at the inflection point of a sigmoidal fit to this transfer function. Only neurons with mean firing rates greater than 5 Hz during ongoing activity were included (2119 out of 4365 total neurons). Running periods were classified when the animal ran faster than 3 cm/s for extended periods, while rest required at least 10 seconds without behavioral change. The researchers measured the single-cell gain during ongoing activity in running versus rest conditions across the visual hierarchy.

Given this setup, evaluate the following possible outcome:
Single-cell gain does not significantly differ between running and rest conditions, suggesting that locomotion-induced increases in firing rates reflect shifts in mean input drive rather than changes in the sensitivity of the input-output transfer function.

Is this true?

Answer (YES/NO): NO